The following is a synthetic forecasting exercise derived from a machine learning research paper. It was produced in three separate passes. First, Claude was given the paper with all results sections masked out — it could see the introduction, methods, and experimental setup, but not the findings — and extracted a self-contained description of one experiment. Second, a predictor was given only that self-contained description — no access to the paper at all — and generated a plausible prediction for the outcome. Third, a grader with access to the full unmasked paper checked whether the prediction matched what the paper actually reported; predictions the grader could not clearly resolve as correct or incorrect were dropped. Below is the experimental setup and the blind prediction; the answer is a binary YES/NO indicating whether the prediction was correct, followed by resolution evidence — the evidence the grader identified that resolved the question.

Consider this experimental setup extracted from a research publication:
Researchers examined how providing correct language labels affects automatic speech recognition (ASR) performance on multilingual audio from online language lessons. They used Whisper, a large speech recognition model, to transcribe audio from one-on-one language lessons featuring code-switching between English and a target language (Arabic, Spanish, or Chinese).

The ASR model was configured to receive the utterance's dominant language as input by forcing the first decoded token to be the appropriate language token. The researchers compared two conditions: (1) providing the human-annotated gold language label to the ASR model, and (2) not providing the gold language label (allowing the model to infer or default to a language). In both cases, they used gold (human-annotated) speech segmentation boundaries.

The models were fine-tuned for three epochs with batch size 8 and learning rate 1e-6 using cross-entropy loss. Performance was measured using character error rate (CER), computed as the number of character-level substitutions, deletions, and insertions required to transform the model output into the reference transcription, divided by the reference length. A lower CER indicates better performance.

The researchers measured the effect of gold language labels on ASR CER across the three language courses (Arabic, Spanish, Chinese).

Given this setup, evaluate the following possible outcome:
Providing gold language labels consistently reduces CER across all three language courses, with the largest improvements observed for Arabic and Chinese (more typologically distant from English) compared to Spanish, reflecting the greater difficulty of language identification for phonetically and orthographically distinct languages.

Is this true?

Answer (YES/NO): NO